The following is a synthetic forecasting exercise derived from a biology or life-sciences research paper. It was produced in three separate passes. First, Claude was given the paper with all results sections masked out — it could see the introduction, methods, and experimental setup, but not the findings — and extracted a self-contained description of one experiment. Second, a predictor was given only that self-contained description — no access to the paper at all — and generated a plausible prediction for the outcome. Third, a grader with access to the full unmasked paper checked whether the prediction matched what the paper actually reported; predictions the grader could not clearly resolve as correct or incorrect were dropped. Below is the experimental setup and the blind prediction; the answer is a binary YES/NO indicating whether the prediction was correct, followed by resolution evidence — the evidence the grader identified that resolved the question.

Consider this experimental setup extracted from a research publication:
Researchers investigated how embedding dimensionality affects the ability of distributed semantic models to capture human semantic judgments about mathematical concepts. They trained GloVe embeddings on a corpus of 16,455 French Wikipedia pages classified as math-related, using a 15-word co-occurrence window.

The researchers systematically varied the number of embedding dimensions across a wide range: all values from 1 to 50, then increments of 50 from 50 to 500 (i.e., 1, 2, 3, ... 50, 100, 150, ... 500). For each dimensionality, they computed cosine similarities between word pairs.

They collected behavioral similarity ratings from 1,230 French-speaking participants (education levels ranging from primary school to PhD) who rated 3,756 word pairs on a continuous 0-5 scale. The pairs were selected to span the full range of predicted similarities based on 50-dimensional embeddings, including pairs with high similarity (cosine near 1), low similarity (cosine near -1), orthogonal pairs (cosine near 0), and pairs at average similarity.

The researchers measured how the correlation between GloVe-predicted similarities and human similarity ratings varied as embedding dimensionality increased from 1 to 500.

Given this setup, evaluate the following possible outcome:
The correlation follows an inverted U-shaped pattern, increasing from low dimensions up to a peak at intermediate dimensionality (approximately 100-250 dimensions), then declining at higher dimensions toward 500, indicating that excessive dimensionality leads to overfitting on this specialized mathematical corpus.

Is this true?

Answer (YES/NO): NO